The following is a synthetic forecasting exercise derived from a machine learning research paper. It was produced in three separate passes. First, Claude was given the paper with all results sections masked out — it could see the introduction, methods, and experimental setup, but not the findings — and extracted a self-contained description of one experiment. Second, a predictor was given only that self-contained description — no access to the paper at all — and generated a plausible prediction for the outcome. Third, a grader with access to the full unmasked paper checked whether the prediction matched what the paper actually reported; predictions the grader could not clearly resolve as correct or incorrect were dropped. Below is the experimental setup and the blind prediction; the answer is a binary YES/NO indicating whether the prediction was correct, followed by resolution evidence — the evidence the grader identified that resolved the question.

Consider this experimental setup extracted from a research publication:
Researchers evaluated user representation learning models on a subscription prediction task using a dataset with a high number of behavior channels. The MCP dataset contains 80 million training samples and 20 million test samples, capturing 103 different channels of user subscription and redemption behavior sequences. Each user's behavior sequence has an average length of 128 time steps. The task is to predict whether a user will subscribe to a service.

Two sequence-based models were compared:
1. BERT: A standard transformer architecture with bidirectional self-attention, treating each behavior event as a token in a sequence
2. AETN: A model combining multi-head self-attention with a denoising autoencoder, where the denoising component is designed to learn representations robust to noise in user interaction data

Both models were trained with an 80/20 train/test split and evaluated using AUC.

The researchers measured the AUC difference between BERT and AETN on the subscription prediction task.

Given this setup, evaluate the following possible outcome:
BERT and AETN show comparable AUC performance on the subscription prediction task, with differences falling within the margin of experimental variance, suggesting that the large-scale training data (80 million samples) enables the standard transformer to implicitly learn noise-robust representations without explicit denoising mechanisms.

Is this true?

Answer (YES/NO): YES